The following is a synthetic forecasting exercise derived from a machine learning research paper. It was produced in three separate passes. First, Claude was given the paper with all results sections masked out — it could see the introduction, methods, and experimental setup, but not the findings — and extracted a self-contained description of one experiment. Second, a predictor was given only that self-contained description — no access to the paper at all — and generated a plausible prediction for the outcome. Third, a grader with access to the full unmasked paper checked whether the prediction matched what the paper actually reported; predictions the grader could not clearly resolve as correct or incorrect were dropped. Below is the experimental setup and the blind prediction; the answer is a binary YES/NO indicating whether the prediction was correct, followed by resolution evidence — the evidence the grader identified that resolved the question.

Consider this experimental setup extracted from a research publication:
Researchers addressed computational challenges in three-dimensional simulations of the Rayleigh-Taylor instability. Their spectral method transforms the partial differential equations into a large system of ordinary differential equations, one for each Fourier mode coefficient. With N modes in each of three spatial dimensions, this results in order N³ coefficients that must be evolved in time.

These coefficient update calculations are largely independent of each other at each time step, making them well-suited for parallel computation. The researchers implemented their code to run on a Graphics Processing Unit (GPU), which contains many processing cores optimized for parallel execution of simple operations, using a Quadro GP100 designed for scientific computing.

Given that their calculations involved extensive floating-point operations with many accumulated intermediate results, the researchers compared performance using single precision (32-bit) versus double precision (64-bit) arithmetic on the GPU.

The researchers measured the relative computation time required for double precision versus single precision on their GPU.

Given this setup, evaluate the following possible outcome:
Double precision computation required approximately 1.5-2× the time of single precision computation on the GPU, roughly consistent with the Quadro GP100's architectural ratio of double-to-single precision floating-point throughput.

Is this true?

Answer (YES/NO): NO